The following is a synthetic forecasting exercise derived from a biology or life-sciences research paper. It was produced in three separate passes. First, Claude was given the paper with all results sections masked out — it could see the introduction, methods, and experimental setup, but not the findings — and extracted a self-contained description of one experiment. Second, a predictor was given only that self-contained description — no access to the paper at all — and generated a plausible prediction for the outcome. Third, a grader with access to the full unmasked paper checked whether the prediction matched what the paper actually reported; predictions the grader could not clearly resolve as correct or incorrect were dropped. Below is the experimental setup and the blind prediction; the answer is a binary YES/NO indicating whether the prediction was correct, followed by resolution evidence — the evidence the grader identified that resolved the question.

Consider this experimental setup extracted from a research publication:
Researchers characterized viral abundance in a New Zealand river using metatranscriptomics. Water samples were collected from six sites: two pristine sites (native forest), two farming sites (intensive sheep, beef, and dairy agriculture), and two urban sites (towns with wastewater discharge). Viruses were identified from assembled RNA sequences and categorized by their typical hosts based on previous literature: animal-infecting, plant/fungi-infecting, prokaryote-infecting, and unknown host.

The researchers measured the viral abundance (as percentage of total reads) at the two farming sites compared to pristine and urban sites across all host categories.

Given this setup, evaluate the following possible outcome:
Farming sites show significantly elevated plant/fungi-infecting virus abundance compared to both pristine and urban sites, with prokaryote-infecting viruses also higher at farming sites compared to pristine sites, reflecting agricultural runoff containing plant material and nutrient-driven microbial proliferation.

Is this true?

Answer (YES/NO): NO